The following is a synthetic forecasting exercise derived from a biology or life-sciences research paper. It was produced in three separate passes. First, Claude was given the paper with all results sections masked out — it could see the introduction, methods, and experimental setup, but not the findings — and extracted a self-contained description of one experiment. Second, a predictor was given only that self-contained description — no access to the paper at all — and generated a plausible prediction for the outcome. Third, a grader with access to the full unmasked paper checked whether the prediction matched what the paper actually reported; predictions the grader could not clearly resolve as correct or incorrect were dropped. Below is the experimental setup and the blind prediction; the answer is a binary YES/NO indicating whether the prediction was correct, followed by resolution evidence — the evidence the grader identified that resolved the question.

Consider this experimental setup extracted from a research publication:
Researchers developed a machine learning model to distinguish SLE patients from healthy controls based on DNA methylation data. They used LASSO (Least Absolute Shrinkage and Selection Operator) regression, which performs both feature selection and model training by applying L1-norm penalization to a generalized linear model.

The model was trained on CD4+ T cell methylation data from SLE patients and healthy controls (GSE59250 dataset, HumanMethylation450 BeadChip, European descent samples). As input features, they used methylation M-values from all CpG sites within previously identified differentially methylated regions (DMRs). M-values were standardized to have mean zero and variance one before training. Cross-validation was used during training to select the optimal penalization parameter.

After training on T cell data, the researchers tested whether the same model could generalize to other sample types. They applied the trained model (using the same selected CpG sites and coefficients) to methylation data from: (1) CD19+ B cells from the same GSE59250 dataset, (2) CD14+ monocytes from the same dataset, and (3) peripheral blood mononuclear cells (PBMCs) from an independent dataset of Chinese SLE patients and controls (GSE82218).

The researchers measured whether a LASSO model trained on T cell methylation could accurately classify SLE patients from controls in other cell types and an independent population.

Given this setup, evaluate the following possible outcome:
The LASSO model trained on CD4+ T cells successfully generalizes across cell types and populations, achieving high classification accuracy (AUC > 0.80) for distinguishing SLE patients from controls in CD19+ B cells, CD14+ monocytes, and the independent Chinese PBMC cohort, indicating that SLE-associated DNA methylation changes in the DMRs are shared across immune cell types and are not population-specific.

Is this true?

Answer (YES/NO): YES